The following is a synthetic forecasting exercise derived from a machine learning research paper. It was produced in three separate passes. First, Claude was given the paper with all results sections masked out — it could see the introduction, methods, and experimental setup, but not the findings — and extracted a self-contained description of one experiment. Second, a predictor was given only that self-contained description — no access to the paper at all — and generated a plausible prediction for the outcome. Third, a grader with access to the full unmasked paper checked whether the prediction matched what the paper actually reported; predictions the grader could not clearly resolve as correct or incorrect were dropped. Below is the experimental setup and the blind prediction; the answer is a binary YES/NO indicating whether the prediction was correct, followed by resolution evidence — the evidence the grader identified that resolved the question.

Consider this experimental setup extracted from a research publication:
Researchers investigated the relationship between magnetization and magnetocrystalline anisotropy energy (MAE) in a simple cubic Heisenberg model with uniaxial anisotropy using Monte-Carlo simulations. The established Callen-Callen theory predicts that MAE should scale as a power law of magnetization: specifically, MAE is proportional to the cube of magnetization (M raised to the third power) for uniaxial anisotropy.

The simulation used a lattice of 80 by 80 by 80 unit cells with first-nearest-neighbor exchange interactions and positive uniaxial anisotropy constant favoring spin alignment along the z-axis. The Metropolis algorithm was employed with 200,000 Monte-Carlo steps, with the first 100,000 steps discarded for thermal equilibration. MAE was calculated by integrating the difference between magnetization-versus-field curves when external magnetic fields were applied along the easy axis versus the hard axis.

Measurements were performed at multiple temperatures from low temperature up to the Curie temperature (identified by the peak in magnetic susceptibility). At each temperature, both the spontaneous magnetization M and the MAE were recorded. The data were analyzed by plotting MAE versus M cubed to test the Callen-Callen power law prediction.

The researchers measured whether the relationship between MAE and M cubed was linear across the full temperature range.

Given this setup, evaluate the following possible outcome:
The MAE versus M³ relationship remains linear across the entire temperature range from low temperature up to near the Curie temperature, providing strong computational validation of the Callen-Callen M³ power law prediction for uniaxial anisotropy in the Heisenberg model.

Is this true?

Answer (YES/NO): NO